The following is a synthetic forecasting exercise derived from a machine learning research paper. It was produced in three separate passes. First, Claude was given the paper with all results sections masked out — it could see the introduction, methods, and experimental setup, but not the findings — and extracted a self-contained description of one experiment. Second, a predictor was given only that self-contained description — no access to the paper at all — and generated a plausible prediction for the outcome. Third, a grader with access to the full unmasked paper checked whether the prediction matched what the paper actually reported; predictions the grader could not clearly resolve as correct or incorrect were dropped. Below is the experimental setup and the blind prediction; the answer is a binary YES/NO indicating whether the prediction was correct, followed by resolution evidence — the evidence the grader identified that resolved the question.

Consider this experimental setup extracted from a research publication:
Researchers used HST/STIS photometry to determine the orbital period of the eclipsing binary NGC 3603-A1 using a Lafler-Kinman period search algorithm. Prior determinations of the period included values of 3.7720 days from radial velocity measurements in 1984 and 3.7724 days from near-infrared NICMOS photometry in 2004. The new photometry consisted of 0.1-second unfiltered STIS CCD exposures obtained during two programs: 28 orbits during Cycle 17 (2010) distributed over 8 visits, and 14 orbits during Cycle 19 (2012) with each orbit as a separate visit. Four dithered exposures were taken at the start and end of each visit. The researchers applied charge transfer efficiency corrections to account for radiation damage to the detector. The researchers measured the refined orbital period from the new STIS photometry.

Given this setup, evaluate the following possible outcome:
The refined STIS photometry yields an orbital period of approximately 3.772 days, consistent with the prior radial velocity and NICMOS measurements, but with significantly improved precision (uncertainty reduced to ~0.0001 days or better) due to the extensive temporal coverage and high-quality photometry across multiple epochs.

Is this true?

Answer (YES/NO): NO